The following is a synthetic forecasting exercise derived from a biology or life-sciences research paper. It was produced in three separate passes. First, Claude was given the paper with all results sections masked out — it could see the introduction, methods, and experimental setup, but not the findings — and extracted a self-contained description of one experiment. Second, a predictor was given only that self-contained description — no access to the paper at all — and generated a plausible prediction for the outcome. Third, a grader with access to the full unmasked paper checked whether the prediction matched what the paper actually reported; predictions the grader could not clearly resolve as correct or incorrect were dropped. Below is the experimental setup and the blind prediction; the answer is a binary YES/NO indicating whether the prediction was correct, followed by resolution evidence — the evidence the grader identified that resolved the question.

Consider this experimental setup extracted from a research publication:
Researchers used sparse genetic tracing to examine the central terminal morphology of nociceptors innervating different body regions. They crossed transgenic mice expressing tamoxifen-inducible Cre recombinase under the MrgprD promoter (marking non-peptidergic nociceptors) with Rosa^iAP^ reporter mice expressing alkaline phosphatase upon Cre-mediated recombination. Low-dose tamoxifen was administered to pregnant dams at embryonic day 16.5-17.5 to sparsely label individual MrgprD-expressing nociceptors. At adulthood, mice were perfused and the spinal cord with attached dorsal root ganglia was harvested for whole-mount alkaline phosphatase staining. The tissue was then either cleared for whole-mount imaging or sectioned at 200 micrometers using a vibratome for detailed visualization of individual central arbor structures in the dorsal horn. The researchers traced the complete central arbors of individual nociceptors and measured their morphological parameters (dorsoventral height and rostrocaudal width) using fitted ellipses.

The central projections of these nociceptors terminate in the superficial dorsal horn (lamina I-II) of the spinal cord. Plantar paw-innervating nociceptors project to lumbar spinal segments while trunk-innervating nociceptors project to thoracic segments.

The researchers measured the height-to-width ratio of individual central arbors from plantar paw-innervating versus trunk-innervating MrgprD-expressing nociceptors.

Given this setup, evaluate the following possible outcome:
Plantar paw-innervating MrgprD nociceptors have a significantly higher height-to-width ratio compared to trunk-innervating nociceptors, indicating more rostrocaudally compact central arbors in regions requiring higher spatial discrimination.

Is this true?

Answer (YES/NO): NO